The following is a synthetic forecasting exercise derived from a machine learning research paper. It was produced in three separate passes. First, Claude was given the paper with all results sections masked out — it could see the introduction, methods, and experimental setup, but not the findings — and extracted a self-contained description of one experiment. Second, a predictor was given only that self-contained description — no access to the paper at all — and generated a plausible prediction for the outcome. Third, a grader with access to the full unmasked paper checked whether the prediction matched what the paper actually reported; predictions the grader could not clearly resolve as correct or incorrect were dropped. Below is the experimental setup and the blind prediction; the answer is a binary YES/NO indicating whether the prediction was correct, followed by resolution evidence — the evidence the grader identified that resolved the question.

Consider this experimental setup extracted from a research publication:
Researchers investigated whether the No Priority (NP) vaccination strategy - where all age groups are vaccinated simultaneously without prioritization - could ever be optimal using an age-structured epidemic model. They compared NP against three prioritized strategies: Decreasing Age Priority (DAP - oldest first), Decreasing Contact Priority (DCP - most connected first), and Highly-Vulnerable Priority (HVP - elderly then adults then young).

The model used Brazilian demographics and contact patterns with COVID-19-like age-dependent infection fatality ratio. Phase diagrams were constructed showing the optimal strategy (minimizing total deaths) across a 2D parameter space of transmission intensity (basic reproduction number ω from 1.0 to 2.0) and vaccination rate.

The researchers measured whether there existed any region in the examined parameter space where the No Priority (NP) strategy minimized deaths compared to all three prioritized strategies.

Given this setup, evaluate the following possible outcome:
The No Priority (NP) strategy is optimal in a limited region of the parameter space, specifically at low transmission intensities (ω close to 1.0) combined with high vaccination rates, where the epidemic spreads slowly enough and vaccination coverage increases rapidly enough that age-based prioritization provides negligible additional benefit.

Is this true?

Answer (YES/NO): NO